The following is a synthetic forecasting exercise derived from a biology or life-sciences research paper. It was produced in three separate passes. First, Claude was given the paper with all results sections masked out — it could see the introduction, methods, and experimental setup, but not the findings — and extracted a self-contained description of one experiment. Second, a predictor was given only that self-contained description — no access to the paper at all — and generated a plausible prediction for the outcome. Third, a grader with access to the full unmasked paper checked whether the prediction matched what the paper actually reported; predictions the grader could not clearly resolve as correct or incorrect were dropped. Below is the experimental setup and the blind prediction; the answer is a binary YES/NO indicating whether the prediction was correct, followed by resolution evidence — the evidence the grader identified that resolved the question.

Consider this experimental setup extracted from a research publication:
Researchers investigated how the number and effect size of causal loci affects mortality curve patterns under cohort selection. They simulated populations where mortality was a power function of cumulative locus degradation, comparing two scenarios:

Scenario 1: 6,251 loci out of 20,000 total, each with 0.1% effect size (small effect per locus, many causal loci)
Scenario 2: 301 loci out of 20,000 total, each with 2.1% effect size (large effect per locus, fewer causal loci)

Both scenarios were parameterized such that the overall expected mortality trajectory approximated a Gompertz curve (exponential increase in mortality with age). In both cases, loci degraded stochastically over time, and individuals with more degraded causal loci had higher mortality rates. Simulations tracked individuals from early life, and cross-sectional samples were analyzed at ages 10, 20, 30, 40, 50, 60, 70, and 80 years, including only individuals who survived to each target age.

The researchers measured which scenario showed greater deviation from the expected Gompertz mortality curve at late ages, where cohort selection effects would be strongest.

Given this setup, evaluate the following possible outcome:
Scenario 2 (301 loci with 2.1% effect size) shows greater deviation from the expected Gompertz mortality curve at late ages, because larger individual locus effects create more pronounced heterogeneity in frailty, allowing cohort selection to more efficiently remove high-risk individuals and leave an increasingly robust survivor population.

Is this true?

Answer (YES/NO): YES